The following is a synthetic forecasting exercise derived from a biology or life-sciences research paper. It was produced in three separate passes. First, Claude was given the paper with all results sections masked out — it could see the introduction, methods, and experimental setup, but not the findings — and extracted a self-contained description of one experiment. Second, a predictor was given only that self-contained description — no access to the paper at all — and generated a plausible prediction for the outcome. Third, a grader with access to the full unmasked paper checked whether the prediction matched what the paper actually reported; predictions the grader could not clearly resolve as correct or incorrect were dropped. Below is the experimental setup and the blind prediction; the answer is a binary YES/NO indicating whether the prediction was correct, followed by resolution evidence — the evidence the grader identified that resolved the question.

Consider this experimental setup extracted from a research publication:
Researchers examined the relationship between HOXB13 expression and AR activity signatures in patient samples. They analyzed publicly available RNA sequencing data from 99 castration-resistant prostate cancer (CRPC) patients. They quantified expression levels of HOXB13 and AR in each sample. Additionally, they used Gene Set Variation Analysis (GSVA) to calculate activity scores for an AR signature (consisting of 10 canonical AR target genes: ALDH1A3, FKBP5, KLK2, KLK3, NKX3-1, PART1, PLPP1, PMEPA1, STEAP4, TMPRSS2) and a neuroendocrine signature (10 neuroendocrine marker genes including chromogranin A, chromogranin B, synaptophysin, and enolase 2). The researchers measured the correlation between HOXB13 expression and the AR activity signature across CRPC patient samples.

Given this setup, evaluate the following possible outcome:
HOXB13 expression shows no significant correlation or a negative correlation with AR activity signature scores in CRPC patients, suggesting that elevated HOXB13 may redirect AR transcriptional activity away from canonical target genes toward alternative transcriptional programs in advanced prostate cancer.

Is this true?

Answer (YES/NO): NO